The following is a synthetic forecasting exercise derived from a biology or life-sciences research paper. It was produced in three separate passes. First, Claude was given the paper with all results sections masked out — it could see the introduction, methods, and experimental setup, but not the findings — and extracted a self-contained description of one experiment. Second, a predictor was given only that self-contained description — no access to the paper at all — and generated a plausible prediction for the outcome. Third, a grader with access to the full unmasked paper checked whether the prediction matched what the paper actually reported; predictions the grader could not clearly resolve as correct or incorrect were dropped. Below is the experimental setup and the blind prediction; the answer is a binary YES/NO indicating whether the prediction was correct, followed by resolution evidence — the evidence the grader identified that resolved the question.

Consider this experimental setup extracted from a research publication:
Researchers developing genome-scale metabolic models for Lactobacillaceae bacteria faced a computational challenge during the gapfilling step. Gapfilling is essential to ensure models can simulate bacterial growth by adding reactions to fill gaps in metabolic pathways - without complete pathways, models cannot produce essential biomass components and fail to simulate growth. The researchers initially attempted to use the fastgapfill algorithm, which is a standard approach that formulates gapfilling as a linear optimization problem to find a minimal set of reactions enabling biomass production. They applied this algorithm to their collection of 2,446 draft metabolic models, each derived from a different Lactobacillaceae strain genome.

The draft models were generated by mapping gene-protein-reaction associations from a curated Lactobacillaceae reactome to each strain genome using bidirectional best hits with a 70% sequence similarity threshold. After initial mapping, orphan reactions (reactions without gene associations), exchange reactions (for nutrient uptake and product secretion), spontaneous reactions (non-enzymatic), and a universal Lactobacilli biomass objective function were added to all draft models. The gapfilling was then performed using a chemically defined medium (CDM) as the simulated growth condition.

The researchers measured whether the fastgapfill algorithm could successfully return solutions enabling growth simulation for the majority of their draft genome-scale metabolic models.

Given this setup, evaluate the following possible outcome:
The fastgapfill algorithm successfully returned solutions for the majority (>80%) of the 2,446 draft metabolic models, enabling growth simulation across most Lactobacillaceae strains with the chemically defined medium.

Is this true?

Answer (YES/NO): NO